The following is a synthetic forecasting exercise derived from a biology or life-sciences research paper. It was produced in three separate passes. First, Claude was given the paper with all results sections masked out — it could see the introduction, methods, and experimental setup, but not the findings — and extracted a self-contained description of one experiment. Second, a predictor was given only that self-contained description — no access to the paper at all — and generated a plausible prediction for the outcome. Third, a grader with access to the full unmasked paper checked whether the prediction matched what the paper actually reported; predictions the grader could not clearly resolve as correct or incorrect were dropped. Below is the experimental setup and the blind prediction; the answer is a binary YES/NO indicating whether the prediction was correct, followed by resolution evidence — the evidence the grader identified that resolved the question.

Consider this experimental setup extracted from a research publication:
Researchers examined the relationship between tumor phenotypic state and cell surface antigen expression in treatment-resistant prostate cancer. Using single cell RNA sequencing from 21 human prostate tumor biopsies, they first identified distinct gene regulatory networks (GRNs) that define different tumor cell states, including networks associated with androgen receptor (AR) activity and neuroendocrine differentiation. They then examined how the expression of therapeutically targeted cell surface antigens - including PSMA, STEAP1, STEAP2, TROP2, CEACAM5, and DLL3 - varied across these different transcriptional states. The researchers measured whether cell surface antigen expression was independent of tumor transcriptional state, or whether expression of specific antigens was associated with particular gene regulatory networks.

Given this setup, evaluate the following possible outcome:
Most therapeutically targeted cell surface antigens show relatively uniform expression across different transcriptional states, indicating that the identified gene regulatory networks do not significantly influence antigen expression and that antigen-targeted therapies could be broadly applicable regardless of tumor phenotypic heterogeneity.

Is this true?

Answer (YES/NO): NO